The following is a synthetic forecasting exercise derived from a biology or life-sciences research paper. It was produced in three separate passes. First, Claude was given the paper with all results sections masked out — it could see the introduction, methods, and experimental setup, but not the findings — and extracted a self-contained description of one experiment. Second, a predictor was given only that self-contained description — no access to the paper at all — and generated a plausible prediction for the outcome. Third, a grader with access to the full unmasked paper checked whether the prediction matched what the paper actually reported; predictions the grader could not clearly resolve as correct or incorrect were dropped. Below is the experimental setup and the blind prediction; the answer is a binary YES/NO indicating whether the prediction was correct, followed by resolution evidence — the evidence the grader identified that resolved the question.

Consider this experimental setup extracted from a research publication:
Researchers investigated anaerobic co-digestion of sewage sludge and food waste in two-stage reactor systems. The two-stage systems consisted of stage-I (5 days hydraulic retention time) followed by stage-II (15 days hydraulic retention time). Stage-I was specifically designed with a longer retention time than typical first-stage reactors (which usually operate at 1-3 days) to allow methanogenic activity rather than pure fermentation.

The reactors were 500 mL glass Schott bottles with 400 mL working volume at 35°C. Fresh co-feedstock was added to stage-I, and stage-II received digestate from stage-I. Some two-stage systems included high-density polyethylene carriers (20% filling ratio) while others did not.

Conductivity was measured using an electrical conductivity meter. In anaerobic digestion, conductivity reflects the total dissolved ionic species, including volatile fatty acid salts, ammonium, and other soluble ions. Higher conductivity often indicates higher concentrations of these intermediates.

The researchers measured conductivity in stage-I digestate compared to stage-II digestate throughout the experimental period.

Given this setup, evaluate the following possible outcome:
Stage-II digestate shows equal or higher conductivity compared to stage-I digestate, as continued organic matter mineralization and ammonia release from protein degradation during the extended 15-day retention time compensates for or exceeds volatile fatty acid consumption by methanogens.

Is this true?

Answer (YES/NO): YES